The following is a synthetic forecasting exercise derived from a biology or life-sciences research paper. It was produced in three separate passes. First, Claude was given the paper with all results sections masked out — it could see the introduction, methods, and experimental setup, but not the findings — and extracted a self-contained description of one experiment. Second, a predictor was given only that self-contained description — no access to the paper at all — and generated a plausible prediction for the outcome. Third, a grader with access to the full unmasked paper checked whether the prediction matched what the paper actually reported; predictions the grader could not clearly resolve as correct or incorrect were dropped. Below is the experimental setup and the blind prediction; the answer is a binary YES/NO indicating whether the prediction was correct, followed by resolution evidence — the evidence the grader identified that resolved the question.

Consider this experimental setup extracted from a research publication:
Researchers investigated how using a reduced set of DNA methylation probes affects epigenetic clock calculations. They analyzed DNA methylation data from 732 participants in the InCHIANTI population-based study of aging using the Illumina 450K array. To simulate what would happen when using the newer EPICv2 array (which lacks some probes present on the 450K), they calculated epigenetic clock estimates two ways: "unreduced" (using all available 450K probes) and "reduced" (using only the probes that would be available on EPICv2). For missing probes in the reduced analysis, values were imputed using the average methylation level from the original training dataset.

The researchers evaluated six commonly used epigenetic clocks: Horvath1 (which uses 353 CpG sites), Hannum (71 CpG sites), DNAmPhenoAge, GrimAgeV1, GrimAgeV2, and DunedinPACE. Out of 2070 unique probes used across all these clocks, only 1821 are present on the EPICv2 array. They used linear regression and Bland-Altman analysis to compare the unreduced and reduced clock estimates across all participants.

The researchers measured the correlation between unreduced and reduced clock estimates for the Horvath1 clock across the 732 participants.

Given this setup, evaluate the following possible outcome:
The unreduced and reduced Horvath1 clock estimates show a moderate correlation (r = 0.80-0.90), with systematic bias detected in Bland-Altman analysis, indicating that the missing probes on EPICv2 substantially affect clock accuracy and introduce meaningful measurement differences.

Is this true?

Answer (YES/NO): NO